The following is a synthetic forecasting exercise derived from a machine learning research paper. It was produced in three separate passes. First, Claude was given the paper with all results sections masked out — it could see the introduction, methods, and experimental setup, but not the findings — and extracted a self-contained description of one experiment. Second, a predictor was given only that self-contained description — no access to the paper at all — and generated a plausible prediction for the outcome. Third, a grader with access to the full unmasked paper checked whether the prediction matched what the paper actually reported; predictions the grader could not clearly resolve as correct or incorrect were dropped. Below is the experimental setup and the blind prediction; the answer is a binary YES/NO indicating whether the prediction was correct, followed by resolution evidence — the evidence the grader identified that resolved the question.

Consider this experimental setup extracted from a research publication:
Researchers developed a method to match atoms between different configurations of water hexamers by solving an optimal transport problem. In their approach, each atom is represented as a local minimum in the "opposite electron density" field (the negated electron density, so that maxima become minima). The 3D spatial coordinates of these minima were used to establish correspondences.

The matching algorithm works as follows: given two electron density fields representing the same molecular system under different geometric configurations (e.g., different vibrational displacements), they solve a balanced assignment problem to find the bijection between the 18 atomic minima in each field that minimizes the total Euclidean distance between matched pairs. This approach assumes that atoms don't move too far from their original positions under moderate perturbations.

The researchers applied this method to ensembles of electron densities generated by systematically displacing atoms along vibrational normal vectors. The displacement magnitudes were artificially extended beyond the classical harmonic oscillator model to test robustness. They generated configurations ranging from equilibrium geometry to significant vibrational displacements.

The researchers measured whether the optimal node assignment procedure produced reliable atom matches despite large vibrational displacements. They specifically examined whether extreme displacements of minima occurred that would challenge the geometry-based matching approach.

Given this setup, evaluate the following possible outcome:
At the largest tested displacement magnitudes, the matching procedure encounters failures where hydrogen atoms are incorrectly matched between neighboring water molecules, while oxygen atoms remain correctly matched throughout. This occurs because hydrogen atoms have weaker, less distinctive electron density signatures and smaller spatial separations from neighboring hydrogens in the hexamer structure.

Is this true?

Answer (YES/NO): NO